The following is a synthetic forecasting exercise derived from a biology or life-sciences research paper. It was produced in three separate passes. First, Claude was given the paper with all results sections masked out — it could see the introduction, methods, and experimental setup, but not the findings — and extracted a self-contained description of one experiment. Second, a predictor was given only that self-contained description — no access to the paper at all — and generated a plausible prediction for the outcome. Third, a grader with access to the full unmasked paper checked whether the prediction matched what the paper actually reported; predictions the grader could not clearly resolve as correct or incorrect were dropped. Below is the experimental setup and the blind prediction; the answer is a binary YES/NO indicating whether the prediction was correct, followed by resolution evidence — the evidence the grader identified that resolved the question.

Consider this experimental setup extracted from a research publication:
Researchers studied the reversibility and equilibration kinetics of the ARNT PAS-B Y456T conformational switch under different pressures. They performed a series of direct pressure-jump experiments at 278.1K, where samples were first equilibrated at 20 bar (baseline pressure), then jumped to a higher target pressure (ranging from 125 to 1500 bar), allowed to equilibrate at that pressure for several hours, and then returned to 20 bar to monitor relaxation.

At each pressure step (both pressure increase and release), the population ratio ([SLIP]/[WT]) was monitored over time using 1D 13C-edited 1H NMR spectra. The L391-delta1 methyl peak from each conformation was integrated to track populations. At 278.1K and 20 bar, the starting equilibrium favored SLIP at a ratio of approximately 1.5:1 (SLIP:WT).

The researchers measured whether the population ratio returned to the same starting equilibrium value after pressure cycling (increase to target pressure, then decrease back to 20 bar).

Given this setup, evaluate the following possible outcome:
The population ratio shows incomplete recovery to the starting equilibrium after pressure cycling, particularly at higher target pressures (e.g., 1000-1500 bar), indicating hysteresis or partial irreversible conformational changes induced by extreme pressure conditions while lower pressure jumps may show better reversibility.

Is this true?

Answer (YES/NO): NO